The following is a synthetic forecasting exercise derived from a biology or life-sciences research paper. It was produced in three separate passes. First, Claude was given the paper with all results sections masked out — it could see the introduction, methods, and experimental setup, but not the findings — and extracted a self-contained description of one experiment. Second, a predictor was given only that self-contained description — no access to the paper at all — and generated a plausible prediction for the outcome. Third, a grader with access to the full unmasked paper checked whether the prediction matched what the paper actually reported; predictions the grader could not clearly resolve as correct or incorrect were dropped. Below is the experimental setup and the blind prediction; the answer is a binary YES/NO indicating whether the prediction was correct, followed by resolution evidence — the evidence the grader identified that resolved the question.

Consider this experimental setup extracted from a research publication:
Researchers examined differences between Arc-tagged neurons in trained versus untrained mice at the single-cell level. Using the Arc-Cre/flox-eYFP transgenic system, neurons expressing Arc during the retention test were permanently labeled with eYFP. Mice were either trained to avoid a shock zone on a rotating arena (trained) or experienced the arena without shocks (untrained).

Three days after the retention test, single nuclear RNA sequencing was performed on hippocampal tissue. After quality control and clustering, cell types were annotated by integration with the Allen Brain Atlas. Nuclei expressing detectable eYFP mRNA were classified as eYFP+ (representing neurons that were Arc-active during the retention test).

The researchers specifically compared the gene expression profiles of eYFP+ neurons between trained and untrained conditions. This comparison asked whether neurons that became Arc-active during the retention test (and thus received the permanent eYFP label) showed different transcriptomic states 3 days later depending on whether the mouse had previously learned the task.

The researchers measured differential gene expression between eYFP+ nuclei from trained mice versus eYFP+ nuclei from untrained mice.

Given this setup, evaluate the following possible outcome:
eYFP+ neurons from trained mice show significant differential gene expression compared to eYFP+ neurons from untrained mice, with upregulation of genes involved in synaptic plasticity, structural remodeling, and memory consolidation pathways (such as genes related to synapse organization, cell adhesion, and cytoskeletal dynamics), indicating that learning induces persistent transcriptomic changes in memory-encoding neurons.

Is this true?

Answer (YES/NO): NO